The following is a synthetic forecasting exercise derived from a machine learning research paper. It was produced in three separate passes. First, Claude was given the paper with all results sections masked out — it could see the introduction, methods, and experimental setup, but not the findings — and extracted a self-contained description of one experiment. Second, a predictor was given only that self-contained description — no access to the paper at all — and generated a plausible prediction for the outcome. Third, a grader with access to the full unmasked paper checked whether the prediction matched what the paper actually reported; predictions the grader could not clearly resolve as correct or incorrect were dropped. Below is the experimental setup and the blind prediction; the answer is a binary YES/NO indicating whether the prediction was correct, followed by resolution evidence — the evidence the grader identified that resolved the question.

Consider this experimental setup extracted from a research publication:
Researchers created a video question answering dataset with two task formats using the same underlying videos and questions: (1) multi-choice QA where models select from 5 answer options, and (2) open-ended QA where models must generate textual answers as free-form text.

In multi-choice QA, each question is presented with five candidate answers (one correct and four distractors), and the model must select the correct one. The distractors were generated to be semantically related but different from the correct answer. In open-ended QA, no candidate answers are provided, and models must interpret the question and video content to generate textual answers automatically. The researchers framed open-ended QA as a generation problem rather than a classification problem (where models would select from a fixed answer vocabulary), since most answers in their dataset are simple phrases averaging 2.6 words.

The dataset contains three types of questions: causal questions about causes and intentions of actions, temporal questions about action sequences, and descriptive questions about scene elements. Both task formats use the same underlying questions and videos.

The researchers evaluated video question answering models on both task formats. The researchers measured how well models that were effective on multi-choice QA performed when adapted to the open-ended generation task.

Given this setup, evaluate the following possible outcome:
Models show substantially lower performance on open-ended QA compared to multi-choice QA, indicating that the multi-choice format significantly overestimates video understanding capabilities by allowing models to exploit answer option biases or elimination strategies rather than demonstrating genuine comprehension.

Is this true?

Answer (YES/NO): YES